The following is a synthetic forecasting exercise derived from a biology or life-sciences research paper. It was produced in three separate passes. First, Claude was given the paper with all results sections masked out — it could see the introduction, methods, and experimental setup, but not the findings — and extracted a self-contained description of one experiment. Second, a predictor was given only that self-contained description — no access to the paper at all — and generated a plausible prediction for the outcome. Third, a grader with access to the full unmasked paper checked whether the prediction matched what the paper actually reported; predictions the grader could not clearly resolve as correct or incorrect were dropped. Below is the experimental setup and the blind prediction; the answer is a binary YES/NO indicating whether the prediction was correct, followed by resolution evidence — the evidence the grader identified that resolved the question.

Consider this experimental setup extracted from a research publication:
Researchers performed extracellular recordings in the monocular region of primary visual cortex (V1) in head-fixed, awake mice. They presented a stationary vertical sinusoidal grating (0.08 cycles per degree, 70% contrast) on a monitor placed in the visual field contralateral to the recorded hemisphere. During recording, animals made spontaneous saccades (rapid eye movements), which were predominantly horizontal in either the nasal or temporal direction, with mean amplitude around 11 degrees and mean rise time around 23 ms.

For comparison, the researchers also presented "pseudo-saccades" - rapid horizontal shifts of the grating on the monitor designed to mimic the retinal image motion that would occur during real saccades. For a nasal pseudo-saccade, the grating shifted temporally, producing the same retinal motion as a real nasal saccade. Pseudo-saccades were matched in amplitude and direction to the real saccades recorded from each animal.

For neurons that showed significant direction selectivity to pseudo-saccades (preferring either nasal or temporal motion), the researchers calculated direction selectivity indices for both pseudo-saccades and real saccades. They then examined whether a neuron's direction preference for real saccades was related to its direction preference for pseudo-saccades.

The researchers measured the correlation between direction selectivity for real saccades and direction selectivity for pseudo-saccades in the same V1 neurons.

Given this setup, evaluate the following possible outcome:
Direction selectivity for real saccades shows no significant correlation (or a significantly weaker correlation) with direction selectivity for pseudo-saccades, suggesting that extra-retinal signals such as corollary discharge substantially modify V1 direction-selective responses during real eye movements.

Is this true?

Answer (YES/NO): YES